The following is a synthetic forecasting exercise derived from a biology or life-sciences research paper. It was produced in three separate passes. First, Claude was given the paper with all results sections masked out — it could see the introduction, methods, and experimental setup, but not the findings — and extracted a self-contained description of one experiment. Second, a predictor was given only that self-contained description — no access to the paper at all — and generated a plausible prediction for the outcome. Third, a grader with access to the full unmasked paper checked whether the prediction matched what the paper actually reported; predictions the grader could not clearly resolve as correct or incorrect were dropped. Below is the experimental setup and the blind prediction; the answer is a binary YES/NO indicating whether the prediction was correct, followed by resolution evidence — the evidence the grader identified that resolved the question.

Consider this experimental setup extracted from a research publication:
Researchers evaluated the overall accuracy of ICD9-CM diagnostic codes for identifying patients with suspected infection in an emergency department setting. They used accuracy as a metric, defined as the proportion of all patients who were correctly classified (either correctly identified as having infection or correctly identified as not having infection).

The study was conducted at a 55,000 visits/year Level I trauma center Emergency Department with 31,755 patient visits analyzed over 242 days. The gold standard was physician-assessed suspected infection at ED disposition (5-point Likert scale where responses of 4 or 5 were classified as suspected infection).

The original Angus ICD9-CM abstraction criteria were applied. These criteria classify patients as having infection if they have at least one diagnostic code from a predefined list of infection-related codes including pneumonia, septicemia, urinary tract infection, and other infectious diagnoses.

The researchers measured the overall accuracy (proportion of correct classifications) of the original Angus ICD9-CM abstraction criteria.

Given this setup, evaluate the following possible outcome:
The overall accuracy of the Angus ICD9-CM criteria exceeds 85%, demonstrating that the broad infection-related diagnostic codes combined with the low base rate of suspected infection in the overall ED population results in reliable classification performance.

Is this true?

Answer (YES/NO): YES